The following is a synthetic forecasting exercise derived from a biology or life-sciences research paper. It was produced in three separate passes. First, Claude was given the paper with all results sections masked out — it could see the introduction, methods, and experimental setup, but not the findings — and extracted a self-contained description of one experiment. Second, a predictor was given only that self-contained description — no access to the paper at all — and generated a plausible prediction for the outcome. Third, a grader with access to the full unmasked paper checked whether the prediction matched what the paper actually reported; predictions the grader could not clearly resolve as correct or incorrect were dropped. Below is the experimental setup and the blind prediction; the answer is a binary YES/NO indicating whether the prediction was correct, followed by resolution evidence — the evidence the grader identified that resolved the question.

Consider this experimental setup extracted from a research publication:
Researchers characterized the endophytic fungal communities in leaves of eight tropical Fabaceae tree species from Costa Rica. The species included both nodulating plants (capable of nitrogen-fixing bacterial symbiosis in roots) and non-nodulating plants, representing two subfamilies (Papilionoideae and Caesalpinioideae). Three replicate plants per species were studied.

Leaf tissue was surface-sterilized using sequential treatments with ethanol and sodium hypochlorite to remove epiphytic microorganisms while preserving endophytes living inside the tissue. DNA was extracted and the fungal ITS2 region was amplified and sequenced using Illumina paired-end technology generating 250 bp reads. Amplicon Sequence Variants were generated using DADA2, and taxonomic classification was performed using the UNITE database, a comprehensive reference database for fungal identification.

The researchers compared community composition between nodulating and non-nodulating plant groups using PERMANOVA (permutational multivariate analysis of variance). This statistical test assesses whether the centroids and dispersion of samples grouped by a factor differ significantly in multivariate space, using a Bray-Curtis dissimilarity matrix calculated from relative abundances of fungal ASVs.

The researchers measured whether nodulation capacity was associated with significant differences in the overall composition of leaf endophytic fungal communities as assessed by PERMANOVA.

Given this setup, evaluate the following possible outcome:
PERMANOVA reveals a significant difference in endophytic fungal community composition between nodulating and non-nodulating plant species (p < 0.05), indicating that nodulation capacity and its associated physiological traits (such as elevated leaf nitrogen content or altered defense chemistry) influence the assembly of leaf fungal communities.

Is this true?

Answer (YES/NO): YES